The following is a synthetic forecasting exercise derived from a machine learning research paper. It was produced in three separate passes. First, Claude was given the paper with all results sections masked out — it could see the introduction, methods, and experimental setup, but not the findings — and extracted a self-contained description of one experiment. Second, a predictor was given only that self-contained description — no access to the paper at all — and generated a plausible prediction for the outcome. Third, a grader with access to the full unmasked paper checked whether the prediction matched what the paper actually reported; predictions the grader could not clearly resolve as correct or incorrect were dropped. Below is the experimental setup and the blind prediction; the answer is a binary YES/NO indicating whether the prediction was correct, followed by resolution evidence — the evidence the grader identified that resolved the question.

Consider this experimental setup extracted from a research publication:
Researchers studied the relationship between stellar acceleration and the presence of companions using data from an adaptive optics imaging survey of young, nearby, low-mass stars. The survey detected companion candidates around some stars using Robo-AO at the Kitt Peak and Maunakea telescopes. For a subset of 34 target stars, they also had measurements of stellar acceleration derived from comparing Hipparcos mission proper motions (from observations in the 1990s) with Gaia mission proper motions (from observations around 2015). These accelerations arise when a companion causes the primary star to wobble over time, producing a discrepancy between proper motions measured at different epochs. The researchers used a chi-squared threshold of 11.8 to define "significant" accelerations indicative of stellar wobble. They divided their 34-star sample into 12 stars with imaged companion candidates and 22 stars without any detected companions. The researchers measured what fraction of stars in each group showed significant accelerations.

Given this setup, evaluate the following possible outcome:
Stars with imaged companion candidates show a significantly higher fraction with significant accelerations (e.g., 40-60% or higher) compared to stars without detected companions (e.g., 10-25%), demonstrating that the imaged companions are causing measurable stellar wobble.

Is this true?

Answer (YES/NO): YES